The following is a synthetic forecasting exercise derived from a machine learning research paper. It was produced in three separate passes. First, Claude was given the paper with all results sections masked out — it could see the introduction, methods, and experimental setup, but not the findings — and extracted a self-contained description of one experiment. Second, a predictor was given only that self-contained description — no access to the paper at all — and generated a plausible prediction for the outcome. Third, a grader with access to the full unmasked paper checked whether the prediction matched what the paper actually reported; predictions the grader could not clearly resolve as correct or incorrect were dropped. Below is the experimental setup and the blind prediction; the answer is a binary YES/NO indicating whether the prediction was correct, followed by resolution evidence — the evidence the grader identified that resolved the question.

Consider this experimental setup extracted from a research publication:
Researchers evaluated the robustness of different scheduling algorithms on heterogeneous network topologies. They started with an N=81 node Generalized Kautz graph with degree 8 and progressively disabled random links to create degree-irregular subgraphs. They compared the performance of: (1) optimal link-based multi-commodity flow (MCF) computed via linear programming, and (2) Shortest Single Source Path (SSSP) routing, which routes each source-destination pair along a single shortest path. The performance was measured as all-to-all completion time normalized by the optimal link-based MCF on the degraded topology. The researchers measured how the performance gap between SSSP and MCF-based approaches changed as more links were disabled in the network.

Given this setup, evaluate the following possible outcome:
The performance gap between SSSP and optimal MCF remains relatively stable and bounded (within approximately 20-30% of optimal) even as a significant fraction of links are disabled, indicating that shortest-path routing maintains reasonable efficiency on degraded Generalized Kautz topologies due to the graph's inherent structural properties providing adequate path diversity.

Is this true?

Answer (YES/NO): NO